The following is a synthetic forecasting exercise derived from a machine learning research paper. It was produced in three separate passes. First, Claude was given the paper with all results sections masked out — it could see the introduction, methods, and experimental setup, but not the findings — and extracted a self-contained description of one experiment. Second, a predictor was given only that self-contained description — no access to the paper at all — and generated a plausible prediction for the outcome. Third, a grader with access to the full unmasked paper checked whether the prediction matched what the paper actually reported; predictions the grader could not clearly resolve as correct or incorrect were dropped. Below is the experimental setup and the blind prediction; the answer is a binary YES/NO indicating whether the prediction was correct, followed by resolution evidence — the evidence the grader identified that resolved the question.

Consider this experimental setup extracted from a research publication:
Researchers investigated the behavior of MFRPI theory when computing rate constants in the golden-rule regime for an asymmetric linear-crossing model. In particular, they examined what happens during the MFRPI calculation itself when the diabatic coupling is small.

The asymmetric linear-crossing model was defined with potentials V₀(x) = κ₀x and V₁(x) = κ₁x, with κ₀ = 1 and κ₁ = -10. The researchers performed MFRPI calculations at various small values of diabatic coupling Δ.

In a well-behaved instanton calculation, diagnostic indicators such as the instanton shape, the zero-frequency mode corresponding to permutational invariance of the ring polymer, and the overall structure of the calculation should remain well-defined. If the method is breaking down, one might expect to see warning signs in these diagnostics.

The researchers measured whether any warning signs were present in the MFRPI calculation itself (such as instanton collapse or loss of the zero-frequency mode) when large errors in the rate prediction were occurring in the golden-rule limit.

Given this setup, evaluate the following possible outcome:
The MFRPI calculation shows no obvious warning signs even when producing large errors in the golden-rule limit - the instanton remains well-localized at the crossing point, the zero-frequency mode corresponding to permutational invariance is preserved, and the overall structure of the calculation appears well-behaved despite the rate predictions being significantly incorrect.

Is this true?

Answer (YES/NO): YES